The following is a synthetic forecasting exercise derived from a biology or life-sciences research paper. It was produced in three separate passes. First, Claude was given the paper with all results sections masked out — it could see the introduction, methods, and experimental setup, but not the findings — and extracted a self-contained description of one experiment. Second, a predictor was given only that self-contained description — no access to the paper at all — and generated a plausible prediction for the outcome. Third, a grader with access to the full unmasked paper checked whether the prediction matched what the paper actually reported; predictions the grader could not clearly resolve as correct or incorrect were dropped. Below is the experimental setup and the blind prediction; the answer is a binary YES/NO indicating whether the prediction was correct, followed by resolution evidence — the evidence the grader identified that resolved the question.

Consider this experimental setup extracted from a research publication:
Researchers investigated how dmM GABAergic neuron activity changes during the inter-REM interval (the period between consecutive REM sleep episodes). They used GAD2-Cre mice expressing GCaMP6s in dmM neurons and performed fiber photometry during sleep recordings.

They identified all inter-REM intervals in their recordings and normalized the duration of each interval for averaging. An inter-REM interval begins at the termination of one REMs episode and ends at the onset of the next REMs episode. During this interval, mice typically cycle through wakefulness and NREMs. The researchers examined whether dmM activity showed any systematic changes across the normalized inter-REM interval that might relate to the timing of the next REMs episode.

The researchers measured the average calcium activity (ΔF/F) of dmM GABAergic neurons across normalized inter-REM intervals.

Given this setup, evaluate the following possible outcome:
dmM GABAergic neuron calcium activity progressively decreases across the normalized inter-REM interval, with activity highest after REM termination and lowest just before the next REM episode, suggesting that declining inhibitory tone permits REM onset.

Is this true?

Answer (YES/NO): NO